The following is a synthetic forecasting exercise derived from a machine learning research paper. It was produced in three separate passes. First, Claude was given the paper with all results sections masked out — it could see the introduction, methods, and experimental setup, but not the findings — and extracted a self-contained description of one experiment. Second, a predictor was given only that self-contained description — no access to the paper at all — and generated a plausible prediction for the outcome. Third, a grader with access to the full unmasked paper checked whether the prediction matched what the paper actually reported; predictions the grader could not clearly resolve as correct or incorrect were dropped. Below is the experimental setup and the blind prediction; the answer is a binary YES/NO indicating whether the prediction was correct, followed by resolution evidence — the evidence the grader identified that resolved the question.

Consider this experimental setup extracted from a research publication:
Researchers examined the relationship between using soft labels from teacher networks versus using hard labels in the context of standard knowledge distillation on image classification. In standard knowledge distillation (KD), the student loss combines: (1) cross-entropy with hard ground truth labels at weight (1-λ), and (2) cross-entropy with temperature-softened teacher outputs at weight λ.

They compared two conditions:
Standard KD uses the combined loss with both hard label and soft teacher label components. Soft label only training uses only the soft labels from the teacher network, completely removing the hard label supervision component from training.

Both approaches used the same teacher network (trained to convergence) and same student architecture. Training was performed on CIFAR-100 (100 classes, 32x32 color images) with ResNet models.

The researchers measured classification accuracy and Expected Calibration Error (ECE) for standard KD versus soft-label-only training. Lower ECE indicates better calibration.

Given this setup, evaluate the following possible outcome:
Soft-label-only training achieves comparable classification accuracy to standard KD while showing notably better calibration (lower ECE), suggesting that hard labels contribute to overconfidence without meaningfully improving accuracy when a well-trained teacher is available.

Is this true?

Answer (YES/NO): NO